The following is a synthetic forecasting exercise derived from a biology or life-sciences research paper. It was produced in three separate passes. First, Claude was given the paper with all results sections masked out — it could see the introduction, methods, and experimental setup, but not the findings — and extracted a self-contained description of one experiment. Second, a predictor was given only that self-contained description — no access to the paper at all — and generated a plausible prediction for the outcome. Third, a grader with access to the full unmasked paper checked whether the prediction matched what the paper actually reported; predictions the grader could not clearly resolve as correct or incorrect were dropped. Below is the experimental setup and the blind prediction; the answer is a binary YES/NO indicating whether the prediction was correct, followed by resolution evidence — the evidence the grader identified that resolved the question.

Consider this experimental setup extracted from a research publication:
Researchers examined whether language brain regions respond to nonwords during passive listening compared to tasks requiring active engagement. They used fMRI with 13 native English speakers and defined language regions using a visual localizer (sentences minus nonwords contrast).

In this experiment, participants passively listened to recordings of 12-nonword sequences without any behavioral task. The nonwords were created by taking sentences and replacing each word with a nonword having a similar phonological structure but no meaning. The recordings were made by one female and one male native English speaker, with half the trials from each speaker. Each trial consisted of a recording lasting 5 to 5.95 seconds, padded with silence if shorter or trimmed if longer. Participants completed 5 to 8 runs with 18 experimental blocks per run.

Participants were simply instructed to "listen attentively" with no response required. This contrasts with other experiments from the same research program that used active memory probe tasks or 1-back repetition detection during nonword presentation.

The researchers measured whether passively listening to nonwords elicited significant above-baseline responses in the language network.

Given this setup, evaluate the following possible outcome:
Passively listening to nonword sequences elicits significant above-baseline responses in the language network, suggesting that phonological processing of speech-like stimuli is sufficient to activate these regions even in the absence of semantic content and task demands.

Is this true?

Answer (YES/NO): YES